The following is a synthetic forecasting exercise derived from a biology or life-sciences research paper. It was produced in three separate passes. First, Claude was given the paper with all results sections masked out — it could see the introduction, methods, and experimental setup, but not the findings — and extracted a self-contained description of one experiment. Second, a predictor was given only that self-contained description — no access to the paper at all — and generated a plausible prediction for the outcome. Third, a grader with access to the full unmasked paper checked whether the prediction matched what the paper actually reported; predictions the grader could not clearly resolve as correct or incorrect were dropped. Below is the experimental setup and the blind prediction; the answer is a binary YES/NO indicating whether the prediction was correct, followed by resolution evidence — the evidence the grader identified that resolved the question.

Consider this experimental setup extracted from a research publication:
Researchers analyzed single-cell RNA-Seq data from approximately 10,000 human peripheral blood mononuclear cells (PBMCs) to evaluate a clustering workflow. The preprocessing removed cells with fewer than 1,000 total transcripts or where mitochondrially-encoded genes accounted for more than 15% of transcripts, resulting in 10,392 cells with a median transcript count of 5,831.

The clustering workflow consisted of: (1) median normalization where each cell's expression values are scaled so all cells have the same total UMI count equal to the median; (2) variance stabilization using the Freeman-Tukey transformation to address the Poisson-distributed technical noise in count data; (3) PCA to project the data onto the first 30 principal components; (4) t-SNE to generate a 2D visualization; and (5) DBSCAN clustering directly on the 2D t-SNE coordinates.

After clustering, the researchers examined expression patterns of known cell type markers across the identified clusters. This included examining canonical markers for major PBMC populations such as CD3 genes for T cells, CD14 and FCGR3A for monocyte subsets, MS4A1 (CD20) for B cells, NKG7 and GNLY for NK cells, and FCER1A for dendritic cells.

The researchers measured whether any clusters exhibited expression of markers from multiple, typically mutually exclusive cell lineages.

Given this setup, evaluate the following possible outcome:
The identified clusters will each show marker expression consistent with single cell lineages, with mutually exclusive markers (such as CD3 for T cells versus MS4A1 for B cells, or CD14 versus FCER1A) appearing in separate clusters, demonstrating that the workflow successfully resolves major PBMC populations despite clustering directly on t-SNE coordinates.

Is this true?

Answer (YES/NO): NO